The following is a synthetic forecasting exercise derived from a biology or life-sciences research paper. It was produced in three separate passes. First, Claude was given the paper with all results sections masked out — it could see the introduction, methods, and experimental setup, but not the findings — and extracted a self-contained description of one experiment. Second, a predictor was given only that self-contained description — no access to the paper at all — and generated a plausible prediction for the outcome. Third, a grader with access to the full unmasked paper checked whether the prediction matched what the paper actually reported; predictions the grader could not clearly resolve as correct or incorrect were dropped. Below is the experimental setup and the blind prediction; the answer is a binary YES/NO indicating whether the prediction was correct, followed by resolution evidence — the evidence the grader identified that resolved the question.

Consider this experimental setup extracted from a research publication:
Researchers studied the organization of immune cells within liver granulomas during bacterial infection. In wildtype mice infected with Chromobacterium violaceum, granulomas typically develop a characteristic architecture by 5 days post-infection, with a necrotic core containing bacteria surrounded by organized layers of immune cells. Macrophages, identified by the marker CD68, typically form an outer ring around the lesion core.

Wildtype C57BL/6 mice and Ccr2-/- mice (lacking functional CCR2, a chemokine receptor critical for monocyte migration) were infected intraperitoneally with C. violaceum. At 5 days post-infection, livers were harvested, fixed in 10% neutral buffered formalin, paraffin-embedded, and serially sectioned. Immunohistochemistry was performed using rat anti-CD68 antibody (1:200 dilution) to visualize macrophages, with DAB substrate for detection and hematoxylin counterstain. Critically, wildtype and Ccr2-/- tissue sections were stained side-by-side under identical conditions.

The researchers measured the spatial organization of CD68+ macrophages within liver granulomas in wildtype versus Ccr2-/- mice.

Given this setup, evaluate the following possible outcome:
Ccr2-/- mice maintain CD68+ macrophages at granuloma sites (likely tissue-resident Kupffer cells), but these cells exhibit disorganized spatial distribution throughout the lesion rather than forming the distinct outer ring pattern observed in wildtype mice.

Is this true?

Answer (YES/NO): NO